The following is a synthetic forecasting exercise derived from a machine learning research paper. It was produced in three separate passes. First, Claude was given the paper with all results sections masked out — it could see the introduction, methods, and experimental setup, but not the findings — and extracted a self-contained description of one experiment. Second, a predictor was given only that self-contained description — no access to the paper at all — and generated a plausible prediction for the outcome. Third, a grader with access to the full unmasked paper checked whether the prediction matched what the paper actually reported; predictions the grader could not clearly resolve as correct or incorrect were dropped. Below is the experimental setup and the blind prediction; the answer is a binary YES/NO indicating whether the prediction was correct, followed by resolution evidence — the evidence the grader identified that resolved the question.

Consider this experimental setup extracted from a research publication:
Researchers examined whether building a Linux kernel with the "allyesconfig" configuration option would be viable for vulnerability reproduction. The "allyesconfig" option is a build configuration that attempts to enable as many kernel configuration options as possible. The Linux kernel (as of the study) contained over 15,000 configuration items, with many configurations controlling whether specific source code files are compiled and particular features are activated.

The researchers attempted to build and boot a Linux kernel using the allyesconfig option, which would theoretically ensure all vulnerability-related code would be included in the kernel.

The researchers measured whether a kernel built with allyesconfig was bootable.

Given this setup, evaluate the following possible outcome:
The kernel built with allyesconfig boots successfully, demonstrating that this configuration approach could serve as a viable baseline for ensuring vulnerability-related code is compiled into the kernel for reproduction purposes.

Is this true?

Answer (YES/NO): NO